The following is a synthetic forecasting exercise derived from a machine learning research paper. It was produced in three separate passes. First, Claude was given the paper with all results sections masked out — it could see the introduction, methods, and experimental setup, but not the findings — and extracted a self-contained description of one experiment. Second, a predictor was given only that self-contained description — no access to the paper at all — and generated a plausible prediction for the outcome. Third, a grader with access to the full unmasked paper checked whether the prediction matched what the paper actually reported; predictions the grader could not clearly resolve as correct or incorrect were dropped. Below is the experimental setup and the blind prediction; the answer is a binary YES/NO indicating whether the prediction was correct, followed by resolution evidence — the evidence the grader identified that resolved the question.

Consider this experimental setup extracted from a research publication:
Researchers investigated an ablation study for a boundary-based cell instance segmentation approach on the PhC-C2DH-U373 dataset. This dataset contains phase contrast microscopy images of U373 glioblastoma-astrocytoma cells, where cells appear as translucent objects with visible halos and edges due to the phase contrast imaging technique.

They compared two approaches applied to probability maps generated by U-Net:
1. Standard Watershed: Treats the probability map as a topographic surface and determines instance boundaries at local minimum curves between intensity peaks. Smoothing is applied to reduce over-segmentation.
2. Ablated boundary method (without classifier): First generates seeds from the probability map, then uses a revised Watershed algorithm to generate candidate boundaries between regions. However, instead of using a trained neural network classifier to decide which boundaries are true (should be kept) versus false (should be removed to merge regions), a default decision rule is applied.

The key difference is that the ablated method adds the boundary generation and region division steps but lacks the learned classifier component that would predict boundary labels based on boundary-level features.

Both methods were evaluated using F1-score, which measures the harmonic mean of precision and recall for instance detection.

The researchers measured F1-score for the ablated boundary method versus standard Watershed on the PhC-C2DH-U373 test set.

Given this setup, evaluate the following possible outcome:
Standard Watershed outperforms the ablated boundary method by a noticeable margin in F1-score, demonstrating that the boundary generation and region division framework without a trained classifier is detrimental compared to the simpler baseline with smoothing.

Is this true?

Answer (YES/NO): YES